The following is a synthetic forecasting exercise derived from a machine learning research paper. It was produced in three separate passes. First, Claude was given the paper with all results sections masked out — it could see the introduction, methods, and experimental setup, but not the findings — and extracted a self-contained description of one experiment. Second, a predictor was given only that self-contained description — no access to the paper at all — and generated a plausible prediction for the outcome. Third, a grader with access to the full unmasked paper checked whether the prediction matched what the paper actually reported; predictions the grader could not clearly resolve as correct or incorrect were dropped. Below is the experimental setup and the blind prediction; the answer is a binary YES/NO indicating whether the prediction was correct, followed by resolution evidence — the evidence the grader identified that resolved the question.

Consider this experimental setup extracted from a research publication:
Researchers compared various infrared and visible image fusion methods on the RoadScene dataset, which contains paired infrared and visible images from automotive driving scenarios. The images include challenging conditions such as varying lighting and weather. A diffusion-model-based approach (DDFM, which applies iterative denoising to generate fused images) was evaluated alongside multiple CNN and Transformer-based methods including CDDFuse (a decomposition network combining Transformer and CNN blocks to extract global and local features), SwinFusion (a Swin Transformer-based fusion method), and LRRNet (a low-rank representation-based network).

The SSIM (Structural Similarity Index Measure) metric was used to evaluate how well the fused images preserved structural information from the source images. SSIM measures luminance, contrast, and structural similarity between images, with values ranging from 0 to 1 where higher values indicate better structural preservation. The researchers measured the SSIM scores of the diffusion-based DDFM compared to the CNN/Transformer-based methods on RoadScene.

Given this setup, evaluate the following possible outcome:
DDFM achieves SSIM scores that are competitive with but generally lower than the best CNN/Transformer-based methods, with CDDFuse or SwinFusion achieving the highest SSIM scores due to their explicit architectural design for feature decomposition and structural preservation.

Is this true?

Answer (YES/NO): NO